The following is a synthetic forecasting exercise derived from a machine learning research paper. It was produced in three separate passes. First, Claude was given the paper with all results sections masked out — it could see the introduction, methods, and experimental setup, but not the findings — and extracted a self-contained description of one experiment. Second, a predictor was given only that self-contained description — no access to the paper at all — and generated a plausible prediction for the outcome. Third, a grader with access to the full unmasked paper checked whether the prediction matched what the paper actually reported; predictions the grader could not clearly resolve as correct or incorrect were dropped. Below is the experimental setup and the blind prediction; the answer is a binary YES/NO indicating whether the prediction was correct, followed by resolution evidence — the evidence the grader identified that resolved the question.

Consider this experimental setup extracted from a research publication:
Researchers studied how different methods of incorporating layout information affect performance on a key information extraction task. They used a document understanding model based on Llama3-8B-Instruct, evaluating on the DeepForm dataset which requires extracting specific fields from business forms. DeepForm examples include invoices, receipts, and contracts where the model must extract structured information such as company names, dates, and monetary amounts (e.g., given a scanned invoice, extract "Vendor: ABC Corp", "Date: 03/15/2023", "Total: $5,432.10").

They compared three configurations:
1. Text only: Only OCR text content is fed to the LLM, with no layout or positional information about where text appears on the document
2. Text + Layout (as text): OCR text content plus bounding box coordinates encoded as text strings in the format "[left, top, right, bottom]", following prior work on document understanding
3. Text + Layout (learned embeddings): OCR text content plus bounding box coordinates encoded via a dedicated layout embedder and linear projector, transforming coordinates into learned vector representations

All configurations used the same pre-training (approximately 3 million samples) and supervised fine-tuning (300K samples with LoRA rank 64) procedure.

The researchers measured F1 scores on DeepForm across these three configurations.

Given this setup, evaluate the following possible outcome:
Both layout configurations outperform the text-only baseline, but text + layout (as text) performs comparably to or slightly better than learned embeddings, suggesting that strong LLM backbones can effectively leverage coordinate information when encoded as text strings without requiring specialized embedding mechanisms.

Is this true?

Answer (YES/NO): NO